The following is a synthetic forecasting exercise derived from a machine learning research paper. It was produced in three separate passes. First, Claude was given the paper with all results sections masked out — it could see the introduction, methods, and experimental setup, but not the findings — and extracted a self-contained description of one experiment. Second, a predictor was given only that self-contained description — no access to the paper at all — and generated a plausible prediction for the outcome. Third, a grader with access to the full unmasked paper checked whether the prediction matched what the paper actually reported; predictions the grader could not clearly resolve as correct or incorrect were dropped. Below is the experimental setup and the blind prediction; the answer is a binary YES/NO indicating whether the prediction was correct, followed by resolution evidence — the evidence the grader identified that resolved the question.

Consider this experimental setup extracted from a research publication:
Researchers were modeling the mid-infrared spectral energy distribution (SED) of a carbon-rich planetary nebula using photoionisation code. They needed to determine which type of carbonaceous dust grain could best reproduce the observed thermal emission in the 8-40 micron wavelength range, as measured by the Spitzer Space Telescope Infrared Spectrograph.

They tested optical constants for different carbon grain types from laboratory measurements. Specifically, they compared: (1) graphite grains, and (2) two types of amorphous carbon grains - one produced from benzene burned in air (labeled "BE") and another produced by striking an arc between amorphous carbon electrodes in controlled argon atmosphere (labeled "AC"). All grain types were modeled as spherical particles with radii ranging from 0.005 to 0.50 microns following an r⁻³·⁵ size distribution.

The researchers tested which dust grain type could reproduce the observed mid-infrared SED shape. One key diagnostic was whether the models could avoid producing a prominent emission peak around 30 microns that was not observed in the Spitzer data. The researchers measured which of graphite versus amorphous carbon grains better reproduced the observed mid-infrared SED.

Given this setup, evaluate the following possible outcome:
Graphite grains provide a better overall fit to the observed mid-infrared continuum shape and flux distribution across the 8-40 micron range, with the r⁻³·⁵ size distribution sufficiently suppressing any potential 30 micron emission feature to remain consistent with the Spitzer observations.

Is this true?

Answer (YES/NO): NO